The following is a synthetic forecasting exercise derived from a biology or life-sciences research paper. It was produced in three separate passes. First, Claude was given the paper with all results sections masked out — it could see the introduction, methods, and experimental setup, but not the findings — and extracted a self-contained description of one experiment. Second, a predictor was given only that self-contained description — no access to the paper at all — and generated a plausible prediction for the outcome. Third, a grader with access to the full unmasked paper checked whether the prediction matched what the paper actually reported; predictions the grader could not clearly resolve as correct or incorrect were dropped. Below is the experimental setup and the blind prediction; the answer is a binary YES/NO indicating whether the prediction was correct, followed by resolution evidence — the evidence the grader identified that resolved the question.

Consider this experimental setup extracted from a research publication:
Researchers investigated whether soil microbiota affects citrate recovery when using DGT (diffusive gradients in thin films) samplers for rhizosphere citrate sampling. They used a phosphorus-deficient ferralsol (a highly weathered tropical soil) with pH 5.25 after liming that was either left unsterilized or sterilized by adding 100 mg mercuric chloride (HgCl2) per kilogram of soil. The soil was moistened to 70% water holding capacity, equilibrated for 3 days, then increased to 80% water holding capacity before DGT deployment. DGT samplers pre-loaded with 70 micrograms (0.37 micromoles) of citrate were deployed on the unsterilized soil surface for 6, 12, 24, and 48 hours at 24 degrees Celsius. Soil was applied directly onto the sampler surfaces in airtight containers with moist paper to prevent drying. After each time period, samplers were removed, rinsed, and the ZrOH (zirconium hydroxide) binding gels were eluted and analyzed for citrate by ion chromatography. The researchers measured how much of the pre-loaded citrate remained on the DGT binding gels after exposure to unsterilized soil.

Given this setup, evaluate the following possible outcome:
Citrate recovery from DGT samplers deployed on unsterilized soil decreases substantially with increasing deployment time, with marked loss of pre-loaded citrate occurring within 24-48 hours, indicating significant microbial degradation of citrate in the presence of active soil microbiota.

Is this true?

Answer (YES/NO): NO